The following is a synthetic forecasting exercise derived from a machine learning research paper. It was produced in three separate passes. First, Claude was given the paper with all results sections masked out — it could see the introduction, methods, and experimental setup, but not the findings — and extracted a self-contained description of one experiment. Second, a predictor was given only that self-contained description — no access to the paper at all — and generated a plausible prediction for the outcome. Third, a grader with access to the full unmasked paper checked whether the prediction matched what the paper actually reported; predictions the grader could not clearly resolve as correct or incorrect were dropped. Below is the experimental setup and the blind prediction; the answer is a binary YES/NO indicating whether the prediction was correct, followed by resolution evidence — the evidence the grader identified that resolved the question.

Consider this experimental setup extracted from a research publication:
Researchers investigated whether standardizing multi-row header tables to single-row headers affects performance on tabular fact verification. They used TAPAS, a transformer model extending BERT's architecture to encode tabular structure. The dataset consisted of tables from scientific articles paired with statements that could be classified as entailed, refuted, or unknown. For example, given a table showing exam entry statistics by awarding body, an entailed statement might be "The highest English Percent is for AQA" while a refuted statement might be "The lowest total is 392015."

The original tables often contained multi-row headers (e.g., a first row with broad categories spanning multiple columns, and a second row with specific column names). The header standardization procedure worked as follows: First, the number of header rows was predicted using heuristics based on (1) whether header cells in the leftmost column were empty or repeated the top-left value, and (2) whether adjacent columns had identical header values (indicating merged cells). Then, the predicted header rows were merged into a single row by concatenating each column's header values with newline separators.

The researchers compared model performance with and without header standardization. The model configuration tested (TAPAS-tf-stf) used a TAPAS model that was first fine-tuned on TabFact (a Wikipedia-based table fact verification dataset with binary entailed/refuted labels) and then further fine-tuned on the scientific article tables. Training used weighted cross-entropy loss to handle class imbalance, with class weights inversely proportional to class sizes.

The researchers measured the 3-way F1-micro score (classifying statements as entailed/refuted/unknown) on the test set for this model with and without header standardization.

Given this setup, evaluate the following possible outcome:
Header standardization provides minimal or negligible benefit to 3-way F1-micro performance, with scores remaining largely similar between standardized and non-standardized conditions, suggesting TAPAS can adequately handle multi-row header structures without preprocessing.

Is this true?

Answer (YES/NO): NO